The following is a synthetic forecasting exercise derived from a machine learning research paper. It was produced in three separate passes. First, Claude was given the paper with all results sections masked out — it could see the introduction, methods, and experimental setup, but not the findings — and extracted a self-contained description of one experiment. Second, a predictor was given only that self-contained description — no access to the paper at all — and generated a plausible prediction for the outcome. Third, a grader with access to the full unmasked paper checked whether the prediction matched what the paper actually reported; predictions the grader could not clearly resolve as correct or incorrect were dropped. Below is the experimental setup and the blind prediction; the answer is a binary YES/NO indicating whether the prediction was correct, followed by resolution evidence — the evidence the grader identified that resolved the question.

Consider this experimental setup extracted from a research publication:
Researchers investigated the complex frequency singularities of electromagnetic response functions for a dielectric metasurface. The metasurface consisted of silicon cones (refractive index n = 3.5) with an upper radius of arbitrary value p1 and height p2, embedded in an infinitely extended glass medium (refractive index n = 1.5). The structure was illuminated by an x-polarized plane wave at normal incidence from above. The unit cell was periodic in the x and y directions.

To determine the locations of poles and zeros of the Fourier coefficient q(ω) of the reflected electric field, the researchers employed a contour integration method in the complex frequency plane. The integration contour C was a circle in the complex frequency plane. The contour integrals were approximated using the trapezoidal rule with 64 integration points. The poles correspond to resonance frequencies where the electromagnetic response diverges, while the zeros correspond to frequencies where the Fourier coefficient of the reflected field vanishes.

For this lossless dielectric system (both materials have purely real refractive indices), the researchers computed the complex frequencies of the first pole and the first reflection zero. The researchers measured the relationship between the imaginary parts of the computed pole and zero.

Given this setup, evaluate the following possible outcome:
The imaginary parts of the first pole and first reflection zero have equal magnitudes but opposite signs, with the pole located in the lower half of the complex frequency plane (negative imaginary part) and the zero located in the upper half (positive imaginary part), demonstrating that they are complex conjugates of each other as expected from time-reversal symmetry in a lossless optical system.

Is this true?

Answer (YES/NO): NO